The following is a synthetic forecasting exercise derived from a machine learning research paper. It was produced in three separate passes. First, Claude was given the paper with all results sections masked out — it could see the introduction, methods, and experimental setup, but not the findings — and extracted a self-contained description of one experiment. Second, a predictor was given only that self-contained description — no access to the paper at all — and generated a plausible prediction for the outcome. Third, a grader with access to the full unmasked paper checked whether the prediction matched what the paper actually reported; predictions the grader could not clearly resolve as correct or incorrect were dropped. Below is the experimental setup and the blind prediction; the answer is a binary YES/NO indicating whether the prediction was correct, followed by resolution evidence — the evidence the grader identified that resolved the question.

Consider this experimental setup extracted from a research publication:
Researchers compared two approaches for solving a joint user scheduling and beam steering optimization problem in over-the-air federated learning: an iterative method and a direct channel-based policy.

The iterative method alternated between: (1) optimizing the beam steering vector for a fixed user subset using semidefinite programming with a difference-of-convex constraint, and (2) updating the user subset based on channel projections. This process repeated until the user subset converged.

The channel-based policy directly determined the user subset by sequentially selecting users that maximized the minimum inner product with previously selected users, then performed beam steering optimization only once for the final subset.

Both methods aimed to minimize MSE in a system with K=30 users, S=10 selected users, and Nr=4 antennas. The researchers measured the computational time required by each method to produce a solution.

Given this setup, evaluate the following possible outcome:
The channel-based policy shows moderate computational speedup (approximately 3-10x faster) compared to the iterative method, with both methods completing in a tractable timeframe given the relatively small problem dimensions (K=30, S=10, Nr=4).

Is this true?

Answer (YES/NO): YES